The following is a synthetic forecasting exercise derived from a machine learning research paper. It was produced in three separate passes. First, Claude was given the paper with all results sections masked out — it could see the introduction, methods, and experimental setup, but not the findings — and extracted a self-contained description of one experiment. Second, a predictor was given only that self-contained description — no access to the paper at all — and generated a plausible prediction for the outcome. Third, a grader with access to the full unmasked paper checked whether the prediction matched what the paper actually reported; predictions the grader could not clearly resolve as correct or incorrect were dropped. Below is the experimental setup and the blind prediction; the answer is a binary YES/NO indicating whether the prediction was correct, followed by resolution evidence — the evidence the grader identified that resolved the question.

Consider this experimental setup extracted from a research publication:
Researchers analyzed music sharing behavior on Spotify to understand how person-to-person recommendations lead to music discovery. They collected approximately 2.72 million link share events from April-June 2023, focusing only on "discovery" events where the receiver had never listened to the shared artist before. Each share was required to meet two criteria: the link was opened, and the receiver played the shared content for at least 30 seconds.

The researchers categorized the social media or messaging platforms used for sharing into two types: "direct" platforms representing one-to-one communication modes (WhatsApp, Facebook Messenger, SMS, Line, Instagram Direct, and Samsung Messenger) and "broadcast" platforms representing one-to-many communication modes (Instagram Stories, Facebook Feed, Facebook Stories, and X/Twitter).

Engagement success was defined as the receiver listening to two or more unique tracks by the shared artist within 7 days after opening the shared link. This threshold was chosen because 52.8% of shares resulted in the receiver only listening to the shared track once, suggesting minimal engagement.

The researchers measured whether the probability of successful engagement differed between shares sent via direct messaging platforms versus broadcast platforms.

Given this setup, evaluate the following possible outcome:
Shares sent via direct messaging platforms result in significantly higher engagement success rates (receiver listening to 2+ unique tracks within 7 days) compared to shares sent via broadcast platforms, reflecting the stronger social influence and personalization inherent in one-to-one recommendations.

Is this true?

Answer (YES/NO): YES